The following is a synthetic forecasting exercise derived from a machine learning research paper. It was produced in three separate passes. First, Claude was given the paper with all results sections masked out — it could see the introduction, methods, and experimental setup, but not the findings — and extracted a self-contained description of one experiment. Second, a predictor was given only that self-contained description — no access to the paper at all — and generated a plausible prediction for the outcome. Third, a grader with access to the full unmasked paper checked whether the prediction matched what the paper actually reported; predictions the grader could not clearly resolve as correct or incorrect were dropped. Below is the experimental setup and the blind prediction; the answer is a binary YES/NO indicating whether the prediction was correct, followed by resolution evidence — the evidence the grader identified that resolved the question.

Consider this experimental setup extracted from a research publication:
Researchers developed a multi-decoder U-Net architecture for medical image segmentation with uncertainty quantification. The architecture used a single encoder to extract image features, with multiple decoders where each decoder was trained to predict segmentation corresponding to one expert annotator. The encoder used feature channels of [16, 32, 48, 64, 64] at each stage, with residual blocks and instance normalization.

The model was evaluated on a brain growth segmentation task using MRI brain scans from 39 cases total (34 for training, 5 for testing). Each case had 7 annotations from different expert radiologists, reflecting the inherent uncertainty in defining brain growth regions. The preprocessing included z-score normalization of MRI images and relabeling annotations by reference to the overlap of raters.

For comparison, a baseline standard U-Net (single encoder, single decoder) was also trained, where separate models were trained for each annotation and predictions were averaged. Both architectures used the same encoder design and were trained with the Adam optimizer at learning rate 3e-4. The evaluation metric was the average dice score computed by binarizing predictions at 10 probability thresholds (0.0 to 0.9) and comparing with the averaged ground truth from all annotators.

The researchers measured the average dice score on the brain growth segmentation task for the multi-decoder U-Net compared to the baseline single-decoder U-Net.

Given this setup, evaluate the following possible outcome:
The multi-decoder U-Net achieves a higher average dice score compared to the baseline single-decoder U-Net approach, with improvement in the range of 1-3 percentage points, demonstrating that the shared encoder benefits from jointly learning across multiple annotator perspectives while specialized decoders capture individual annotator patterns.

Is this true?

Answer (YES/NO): NO